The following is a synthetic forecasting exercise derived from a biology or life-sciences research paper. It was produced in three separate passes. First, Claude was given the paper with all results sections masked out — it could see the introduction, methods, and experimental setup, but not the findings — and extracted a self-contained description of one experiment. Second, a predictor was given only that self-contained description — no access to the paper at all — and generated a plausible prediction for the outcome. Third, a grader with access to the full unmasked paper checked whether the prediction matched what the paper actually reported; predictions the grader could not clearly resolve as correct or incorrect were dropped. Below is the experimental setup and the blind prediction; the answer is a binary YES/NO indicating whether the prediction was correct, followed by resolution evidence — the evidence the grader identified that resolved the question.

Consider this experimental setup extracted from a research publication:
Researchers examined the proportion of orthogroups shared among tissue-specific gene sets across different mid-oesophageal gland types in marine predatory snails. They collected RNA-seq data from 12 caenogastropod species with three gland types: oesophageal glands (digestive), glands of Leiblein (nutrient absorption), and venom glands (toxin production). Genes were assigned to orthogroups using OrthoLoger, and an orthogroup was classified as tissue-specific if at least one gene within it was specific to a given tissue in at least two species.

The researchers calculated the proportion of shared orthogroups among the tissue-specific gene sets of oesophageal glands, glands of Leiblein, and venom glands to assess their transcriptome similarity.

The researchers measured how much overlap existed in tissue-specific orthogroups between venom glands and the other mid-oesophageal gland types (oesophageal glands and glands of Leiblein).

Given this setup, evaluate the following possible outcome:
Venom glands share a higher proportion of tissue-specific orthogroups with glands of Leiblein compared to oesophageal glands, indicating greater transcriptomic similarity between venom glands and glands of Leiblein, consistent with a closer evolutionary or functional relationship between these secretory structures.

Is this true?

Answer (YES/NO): NO